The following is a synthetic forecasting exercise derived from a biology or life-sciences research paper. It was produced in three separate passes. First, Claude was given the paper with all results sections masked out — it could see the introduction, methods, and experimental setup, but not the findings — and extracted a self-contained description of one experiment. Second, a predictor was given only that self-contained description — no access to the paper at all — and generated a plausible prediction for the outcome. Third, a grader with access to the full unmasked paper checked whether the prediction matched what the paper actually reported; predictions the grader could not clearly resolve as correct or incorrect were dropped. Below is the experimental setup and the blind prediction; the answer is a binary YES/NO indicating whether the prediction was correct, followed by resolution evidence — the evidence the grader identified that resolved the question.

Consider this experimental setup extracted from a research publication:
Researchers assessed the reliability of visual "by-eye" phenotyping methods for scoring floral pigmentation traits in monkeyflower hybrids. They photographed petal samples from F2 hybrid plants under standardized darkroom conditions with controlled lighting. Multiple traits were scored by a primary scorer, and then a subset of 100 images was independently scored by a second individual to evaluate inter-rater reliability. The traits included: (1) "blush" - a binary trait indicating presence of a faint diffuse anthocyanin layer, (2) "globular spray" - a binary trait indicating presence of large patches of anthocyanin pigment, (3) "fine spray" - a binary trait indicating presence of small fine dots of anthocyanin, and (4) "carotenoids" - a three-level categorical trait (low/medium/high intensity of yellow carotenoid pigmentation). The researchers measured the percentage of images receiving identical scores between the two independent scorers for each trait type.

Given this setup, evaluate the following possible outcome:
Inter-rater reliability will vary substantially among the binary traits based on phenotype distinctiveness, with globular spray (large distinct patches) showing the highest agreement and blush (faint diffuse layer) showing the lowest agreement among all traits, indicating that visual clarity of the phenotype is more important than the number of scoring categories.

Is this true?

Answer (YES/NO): NO